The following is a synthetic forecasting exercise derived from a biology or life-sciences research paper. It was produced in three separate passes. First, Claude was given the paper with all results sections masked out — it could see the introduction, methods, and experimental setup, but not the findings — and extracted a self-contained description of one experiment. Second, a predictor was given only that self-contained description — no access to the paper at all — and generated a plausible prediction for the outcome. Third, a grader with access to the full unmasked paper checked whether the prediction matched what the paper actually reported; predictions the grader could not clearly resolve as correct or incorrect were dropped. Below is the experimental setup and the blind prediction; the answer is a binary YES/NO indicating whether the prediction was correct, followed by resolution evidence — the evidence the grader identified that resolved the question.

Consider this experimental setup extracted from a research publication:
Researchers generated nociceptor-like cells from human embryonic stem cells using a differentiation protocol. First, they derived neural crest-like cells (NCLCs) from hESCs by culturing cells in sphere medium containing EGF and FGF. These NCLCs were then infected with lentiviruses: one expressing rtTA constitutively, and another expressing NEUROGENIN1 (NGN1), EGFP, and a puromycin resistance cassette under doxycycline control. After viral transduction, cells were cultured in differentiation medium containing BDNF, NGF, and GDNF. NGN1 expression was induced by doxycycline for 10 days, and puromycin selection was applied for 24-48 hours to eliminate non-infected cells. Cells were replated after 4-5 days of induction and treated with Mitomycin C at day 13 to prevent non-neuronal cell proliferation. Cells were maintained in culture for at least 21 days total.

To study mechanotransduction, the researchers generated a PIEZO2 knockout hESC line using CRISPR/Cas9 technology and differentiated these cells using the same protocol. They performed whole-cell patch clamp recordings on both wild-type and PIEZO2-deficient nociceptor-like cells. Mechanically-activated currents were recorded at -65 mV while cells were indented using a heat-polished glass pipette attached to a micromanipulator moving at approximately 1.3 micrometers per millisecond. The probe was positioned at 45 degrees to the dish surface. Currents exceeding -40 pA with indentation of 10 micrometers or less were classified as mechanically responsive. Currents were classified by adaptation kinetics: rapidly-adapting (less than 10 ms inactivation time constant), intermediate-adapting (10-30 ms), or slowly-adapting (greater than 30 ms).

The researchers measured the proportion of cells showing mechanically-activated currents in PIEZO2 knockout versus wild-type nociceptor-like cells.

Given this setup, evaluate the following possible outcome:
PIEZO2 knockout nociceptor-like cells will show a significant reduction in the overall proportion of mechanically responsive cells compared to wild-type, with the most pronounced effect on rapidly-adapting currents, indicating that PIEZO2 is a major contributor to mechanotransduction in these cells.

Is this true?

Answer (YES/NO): NO